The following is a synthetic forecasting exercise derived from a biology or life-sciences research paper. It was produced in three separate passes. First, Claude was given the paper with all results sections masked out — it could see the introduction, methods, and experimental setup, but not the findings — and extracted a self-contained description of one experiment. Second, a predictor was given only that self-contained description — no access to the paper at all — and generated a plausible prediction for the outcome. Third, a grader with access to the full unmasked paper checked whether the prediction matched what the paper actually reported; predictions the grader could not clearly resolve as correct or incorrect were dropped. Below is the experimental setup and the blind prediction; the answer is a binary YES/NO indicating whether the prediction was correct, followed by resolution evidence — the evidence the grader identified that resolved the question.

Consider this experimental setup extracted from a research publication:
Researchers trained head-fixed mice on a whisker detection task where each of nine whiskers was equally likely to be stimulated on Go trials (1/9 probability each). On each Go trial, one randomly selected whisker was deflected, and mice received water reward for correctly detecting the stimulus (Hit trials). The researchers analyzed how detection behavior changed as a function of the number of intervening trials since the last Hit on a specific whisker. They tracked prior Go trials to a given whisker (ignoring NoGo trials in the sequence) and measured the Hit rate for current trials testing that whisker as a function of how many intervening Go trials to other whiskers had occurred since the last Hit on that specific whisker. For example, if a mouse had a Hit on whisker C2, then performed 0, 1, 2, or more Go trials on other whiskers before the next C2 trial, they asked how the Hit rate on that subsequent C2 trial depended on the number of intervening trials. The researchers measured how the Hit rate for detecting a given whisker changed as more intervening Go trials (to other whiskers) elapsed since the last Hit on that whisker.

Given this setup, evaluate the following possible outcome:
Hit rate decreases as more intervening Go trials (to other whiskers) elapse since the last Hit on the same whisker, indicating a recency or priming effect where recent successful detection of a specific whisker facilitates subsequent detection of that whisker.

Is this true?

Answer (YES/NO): YES